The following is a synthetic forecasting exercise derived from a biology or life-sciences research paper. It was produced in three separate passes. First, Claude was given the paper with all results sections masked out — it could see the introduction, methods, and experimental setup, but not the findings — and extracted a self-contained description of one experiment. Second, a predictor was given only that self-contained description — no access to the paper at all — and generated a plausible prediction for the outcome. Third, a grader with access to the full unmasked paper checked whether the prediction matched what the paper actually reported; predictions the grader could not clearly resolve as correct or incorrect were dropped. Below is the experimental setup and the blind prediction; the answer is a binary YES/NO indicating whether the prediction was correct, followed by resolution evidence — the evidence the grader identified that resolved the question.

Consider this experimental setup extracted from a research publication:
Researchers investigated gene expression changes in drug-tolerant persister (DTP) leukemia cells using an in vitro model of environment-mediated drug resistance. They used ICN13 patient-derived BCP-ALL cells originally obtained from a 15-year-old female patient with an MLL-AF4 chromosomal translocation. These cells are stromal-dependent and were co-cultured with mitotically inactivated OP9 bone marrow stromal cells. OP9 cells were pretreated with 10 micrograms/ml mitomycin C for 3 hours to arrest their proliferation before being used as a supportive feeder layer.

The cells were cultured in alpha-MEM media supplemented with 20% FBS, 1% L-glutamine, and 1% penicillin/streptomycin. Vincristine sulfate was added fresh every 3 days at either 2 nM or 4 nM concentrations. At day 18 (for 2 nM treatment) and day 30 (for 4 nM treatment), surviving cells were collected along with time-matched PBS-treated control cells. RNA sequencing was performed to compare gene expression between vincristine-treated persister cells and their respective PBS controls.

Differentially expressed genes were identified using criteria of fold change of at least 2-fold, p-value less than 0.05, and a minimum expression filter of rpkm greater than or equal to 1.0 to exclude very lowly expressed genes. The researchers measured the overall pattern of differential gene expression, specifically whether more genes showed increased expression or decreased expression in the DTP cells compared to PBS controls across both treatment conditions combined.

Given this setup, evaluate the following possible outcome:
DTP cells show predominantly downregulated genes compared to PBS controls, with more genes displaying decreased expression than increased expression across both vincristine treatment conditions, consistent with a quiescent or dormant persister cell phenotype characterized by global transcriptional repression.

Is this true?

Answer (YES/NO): NO